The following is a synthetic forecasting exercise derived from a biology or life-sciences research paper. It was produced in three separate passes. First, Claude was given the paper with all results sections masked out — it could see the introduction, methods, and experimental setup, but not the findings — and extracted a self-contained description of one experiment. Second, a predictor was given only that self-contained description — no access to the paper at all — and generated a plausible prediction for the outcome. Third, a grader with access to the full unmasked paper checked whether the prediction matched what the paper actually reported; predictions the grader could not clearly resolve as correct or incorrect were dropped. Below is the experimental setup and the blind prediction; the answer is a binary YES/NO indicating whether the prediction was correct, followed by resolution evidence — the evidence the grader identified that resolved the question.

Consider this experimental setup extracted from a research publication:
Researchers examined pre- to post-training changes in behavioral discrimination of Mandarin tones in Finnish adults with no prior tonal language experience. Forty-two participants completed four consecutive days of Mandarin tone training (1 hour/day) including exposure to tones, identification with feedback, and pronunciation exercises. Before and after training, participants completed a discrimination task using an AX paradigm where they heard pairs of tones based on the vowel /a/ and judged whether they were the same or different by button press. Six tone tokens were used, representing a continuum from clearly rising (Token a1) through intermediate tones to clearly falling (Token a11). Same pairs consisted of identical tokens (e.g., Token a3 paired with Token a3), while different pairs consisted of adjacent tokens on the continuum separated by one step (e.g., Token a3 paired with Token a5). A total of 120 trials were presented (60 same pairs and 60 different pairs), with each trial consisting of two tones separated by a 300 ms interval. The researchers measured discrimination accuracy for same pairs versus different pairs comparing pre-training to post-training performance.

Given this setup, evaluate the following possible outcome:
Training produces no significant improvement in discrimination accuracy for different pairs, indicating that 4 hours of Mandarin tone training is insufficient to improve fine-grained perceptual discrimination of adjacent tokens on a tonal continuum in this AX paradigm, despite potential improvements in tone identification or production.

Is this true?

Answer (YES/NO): NO